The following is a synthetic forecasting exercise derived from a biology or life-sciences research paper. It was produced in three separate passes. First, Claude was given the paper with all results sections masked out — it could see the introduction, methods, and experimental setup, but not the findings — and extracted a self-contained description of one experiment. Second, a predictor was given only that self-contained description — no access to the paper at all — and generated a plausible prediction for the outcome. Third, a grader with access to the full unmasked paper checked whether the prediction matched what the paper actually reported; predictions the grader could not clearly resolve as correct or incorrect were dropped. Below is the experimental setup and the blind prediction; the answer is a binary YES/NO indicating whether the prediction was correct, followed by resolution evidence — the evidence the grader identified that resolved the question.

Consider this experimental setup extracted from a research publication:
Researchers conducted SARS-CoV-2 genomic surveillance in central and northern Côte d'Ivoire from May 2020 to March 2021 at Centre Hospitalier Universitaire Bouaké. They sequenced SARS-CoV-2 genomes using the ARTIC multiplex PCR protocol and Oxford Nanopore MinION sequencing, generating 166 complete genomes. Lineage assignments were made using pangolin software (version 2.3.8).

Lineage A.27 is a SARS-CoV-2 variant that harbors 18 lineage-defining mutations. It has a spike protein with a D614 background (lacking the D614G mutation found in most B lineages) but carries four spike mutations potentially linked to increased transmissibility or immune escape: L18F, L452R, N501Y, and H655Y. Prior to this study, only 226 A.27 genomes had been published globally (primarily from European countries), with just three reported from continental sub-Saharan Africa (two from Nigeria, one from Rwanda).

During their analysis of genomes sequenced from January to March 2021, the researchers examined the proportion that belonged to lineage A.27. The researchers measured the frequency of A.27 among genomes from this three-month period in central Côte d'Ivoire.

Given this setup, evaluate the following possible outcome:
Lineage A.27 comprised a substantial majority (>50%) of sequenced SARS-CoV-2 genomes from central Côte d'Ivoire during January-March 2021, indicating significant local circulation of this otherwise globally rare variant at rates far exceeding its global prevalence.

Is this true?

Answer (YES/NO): NO